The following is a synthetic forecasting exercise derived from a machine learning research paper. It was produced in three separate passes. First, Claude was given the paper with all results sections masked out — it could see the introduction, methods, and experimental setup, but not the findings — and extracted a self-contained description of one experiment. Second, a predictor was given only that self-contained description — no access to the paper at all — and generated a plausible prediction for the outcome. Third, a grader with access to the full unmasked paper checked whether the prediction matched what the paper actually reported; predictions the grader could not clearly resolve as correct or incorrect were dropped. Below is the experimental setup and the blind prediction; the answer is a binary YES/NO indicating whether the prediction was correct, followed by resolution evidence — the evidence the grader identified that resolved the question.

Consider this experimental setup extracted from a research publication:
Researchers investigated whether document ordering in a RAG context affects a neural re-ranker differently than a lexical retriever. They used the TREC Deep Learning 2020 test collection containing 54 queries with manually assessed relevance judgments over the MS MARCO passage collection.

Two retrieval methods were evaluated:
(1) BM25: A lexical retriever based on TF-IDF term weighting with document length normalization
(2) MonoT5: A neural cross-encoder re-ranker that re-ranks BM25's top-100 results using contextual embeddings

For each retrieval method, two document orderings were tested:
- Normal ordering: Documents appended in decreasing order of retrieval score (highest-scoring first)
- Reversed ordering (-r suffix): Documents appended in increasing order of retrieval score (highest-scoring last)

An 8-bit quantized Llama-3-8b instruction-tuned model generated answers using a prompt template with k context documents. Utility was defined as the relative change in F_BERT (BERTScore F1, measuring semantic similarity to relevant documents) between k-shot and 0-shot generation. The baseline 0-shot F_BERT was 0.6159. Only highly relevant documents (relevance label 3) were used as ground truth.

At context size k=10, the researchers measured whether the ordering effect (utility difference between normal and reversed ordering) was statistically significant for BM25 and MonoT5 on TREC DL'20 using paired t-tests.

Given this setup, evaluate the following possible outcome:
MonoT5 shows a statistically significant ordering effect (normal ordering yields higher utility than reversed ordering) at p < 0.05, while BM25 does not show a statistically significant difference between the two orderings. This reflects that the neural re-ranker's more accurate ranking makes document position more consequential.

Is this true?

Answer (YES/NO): NO